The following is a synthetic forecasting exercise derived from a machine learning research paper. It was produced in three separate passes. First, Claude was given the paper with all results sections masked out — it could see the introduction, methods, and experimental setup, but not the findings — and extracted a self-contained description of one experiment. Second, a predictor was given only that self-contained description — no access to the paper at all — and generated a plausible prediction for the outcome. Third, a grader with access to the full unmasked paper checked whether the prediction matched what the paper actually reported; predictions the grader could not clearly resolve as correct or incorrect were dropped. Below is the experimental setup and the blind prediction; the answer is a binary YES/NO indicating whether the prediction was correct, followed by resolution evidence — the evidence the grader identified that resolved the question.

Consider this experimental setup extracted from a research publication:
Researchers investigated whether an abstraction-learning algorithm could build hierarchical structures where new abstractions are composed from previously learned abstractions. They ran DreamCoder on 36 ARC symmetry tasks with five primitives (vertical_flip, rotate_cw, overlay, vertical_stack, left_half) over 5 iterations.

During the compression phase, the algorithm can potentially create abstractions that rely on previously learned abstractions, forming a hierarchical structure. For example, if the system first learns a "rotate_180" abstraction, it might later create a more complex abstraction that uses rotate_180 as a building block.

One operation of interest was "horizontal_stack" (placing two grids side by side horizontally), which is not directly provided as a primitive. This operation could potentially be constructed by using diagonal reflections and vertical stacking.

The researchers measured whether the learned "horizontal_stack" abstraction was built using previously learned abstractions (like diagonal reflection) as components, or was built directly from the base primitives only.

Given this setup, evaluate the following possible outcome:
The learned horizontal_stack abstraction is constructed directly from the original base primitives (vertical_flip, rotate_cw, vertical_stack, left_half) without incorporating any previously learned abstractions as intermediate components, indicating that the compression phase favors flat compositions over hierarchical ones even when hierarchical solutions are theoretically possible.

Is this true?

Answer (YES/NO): NO